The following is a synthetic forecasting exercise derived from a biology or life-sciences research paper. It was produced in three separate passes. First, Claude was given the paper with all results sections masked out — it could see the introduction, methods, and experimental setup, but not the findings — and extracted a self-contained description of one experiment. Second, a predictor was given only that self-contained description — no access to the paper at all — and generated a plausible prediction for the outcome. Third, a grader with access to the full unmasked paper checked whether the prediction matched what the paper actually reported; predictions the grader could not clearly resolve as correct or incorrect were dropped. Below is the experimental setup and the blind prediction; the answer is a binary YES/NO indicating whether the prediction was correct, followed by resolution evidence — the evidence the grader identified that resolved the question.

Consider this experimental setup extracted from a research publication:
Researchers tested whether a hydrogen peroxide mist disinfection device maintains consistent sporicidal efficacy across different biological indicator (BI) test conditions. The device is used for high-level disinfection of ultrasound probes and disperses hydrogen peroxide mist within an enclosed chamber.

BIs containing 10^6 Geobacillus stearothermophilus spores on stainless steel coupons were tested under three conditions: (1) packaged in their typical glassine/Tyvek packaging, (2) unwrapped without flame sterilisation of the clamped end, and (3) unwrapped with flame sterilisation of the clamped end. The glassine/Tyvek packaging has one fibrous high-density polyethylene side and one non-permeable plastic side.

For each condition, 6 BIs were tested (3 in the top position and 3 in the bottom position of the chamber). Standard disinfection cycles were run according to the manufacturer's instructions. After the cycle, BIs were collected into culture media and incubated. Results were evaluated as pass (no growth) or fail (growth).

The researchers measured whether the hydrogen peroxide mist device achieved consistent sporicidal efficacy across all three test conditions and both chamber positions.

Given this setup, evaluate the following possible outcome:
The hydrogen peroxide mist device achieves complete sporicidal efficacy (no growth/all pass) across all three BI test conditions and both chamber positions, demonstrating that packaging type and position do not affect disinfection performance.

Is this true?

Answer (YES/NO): YES